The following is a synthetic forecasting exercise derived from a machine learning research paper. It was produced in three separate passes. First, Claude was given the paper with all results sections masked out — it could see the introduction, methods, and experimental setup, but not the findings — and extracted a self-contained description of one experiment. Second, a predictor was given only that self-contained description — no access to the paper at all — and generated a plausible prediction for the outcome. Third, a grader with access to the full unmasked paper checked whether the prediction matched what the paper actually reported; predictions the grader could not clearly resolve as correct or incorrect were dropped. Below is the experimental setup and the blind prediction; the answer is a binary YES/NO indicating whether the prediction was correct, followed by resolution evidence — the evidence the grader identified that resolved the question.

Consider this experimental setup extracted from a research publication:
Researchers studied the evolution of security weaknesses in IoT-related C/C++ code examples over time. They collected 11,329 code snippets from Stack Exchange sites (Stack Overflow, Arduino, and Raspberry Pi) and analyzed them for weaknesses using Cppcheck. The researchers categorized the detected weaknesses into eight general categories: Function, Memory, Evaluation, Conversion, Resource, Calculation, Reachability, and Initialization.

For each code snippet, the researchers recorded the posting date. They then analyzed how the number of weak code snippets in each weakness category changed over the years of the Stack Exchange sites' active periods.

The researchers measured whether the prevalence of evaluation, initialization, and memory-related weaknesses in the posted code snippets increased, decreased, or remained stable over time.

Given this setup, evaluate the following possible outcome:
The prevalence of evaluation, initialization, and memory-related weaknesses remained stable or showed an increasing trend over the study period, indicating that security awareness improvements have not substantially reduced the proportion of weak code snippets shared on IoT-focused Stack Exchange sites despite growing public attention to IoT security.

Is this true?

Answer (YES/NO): YES